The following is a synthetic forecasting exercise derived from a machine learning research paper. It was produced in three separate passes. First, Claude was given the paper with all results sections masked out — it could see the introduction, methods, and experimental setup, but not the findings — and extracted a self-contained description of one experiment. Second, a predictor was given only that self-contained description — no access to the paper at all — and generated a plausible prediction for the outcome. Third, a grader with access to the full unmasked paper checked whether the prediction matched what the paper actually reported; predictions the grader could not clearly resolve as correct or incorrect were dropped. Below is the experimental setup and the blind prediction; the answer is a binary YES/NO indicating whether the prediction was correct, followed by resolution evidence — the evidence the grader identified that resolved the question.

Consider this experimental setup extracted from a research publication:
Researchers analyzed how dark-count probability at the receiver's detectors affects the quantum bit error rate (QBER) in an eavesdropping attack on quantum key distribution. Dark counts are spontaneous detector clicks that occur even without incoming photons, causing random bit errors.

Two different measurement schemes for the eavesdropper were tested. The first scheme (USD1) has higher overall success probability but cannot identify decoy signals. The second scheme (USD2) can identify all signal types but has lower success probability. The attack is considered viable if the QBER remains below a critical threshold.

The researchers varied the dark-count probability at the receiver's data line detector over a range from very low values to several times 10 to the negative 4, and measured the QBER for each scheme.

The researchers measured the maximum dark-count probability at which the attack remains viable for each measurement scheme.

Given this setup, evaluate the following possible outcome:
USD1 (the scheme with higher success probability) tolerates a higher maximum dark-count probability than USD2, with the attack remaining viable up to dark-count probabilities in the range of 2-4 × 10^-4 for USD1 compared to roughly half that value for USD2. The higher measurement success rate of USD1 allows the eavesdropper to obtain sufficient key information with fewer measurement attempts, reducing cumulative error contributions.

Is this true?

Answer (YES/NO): NO